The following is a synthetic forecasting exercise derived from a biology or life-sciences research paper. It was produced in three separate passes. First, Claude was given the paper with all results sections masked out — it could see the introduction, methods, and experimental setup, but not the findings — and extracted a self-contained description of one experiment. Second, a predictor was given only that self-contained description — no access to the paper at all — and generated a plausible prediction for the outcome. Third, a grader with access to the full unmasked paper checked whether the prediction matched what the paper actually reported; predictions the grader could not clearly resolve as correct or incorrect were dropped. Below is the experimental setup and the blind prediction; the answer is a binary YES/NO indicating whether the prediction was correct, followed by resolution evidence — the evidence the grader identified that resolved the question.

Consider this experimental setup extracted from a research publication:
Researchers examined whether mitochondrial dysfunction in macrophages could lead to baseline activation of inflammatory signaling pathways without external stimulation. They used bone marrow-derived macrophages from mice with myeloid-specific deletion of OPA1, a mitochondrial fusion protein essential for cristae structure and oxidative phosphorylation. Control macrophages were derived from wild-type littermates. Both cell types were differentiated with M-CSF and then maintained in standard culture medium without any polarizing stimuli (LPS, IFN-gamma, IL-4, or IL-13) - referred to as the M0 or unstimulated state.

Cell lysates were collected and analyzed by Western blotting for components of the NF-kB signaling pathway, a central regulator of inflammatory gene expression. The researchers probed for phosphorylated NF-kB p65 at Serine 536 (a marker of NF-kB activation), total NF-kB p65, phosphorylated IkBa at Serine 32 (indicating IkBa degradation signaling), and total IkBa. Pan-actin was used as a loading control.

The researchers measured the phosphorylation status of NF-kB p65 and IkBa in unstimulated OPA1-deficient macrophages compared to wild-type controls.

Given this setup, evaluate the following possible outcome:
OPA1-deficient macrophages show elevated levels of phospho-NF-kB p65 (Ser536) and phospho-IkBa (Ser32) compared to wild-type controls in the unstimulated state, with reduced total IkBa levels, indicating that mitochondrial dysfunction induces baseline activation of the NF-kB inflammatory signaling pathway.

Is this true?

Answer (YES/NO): NO